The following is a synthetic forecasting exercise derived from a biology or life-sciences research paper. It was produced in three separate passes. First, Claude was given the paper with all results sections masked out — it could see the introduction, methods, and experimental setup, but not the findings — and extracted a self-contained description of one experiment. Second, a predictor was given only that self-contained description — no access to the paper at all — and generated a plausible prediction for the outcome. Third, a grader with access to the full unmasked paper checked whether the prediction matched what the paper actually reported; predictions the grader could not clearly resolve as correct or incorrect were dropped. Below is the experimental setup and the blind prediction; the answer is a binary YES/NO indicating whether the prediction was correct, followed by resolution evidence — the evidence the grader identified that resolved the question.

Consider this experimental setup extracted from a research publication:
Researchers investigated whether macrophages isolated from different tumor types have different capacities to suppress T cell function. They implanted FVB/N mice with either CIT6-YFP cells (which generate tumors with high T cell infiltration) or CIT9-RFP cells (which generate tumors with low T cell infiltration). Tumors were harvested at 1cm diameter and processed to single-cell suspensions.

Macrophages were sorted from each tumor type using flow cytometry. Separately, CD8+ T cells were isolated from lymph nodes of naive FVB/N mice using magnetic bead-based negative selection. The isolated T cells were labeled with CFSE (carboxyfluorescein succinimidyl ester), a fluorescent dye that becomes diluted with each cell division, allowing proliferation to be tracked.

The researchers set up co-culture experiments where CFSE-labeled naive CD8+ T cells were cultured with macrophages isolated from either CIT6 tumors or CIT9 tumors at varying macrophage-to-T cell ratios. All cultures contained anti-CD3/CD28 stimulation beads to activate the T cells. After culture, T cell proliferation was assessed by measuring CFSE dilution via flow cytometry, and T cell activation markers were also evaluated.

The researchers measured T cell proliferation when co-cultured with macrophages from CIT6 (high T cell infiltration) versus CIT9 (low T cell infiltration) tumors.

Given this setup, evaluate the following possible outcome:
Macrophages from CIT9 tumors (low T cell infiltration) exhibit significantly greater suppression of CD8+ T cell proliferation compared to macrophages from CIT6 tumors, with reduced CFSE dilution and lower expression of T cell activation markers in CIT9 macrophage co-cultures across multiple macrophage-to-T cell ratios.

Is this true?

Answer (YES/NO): NO